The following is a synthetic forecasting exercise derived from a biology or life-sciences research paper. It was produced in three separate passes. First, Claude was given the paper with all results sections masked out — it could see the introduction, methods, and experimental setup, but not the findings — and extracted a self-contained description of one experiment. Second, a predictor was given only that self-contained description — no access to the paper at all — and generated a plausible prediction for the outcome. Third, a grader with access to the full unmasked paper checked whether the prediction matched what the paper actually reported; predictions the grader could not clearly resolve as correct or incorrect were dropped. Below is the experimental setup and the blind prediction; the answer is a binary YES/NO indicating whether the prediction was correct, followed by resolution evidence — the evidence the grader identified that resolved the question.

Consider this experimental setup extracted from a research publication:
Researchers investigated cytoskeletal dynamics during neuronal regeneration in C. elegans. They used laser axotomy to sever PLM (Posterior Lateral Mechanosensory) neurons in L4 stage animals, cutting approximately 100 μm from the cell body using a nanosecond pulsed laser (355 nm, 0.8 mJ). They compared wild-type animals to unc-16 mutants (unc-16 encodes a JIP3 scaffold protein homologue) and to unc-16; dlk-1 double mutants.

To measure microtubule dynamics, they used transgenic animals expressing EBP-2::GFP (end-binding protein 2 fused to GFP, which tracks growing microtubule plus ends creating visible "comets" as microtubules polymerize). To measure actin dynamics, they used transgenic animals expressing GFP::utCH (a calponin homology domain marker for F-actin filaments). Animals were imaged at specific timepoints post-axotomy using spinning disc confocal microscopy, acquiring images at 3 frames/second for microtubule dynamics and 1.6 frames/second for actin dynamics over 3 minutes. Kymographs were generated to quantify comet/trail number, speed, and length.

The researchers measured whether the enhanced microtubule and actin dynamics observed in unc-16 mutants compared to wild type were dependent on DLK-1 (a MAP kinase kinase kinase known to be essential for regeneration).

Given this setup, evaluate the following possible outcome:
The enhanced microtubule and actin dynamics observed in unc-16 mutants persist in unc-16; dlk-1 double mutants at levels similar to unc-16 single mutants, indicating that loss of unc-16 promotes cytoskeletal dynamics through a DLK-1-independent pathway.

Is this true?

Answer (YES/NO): NO